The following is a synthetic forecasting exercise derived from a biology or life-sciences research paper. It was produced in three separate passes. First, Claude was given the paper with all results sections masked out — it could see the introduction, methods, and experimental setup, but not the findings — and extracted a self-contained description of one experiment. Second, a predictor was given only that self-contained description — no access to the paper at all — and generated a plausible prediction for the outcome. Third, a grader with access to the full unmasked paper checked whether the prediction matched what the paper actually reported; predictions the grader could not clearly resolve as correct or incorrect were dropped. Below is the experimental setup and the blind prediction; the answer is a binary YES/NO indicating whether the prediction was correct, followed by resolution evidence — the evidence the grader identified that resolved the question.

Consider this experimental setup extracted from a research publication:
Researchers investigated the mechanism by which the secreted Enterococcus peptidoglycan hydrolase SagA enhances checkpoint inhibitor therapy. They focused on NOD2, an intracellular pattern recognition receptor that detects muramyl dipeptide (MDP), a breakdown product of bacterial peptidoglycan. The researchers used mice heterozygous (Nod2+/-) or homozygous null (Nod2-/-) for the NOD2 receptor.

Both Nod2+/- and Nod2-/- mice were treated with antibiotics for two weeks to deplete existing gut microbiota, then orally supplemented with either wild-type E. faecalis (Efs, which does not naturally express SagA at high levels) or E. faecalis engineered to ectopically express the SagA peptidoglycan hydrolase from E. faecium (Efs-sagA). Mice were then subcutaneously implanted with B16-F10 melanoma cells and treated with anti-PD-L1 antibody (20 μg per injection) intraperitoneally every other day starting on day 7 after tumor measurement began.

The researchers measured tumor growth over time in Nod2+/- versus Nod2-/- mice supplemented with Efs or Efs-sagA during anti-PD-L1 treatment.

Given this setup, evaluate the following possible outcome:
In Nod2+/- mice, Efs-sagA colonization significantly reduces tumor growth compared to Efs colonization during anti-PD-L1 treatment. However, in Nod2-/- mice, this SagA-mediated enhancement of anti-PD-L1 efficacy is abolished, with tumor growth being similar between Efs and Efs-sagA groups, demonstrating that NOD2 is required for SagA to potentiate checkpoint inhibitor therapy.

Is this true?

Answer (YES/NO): YES